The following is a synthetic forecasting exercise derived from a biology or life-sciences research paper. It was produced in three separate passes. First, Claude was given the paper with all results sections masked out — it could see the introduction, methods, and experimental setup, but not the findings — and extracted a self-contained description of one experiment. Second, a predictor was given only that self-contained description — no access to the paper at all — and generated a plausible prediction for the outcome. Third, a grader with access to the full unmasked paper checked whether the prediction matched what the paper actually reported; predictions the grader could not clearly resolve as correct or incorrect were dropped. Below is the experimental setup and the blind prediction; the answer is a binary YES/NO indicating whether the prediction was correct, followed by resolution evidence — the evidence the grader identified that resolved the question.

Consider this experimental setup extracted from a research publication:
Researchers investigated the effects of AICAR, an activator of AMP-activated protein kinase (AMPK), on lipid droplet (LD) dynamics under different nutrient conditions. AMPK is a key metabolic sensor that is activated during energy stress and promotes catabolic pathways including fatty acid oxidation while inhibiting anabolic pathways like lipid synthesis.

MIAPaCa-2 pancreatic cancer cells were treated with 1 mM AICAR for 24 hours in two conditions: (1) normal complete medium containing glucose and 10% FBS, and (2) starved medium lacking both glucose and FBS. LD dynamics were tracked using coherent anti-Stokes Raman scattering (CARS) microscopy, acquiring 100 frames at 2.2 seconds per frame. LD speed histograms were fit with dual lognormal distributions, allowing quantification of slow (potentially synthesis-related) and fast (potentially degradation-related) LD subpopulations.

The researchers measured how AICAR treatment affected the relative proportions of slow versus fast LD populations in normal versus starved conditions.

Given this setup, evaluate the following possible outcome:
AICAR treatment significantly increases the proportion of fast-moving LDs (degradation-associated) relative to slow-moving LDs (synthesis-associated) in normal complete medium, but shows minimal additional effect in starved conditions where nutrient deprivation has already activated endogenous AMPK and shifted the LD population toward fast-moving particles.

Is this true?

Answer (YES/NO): NO